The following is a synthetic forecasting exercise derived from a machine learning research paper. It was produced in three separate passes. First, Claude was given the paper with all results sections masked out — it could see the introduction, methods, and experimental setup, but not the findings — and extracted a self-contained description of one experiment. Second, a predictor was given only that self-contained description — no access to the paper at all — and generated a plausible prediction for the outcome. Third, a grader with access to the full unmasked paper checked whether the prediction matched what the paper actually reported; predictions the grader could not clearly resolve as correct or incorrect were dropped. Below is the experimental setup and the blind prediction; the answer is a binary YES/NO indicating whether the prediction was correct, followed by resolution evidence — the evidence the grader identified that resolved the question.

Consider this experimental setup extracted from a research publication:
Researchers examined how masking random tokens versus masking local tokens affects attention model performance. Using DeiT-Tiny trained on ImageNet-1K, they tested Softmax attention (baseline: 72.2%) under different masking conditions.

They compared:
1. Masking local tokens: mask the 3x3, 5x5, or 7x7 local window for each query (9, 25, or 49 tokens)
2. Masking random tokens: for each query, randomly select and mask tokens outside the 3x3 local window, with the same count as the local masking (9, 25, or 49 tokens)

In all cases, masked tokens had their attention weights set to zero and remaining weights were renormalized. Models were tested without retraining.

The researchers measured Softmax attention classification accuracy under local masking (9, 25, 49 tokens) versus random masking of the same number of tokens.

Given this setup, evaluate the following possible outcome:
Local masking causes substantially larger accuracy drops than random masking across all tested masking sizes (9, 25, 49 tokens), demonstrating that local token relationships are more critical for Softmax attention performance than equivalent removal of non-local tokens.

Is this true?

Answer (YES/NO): YES